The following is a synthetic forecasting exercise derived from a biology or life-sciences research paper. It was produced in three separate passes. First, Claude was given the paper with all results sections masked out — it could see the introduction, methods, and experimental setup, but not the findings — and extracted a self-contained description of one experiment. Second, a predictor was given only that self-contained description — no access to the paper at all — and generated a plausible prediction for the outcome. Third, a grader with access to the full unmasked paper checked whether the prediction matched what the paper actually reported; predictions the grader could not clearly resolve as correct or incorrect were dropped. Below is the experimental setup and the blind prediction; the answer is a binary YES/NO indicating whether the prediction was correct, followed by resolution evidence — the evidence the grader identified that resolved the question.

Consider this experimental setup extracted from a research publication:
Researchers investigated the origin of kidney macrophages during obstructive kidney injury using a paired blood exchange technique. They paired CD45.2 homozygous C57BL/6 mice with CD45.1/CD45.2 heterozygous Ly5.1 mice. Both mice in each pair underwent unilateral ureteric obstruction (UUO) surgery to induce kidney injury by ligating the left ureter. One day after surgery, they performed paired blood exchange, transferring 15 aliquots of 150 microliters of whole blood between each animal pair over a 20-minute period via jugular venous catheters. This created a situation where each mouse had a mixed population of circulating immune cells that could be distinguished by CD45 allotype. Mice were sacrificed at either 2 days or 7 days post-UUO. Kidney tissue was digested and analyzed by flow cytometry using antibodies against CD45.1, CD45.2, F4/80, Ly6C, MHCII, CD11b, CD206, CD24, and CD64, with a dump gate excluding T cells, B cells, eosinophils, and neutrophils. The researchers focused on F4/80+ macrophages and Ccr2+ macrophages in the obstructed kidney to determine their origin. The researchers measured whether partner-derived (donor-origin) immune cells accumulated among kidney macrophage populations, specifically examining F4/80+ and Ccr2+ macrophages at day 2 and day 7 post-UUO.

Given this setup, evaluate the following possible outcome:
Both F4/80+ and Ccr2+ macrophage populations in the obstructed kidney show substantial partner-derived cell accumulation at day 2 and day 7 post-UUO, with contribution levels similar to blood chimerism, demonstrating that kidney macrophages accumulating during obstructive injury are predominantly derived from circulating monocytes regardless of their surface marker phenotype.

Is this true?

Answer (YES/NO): NO